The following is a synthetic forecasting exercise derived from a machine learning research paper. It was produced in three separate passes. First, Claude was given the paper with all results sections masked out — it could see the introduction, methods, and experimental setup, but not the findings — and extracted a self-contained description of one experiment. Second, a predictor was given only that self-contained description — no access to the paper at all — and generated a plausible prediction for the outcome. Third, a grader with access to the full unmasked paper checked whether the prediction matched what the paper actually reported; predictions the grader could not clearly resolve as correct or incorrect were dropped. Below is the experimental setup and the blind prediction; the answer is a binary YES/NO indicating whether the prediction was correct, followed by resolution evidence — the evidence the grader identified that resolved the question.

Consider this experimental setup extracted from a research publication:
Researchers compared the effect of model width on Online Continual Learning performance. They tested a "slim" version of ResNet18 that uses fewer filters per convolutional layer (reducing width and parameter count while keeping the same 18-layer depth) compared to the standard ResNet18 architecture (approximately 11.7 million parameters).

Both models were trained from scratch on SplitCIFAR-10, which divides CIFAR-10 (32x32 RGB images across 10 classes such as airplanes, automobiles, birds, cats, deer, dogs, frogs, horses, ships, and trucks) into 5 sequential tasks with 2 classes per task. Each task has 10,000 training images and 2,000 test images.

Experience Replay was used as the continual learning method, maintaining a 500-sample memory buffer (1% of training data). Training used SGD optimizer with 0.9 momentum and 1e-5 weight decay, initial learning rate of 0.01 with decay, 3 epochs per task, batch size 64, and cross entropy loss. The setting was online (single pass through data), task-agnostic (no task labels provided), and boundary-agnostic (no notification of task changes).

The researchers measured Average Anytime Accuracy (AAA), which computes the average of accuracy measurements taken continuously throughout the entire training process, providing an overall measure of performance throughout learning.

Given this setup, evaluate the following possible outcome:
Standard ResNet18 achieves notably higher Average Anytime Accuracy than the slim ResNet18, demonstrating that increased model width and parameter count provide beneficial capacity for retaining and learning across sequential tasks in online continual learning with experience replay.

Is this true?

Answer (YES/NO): NO